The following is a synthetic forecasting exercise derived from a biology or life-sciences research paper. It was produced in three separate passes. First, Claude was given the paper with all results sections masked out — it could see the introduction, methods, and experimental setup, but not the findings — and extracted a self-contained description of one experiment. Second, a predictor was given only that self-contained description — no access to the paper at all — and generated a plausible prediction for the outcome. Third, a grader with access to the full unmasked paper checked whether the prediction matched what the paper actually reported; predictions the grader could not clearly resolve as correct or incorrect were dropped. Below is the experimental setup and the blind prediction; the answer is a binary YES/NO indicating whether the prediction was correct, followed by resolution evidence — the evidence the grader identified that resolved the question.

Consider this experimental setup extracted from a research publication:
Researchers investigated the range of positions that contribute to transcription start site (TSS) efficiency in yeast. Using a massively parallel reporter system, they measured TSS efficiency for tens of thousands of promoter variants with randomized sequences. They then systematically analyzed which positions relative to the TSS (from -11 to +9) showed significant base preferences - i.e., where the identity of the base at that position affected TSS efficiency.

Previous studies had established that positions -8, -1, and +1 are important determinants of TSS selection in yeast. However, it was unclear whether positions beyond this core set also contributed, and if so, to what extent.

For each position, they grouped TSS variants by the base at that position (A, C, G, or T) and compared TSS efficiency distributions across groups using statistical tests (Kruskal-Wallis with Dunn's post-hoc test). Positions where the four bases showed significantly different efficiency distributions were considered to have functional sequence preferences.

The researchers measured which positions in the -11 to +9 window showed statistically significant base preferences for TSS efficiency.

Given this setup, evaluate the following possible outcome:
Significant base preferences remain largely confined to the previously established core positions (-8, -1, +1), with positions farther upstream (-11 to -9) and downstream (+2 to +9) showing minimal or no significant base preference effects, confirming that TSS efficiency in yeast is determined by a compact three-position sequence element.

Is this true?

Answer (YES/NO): NO